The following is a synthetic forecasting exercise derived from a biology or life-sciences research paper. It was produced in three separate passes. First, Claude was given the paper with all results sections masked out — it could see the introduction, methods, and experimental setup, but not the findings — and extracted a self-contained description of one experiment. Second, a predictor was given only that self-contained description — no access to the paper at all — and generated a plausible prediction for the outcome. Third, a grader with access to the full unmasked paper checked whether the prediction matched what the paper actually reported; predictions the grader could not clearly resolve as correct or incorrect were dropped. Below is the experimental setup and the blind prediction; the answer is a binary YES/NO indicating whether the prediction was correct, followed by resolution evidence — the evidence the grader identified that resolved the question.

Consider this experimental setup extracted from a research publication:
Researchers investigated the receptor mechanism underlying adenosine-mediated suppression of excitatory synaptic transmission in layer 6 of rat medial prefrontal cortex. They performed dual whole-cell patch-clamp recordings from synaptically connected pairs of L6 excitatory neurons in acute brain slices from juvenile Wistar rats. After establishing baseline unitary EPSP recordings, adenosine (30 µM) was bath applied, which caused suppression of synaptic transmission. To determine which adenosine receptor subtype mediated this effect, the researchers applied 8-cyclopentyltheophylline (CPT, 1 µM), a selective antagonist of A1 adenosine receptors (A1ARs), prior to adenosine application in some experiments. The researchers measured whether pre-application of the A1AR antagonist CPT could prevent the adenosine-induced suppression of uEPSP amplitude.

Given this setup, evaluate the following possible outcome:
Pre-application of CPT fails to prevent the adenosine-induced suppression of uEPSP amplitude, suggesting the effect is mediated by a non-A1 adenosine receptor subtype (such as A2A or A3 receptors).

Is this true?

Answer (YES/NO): NO